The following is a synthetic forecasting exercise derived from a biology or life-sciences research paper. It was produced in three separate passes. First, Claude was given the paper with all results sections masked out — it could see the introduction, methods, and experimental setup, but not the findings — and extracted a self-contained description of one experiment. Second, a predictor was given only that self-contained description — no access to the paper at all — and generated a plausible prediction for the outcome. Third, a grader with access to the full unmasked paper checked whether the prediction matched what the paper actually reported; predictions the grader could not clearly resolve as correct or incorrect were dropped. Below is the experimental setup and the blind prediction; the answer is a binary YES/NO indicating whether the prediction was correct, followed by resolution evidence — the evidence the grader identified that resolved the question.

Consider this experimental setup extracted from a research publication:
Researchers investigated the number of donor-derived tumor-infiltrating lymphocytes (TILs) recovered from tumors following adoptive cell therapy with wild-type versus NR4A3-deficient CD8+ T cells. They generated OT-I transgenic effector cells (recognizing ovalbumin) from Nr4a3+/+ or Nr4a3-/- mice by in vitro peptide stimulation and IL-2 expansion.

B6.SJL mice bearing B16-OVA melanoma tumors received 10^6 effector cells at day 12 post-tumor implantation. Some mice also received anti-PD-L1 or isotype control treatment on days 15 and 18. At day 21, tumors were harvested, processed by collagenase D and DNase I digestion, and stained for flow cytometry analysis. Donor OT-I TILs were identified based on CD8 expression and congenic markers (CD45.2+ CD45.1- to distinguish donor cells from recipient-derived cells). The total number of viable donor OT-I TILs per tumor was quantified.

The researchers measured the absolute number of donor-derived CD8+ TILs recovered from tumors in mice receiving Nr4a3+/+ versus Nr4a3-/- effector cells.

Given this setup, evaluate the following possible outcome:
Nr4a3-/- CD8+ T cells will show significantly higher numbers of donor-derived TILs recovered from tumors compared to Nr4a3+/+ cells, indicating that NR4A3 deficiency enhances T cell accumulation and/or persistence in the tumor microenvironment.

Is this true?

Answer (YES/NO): YES